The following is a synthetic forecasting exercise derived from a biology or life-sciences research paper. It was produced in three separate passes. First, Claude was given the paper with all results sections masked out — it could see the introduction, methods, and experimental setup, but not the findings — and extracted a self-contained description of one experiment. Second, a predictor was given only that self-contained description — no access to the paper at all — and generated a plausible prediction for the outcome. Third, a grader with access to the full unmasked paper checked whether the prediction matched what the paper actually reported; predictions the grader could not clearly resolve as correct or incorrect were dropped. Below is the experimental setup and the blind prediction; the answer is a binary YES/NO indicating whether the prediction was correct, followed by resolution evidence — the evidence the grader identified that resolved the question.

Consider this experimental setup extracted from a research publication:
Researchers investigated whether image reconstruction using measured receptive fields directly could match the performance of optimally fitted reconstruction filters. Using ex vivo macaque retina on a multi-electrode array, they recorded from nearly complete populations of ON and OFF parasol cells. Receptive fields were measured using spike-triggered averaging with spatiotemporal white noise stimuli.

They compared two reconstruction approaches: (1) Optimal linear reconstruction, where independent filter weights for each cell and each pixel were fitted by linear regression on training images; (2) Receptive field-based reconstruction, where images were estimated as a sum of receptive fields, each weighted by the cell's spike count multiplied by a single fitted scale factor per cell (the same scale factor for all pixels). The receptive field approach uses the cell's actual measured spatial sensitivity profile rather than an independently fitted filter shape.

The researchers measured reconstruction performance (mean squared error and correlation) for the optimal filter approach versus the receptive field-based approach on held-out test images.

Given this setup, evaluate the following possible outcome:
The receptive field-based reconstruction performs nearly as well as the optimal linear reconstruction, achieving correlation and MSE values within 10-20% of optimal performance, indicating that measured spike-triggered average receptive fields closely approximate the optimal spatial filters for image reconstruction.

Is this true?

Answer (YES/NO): NO